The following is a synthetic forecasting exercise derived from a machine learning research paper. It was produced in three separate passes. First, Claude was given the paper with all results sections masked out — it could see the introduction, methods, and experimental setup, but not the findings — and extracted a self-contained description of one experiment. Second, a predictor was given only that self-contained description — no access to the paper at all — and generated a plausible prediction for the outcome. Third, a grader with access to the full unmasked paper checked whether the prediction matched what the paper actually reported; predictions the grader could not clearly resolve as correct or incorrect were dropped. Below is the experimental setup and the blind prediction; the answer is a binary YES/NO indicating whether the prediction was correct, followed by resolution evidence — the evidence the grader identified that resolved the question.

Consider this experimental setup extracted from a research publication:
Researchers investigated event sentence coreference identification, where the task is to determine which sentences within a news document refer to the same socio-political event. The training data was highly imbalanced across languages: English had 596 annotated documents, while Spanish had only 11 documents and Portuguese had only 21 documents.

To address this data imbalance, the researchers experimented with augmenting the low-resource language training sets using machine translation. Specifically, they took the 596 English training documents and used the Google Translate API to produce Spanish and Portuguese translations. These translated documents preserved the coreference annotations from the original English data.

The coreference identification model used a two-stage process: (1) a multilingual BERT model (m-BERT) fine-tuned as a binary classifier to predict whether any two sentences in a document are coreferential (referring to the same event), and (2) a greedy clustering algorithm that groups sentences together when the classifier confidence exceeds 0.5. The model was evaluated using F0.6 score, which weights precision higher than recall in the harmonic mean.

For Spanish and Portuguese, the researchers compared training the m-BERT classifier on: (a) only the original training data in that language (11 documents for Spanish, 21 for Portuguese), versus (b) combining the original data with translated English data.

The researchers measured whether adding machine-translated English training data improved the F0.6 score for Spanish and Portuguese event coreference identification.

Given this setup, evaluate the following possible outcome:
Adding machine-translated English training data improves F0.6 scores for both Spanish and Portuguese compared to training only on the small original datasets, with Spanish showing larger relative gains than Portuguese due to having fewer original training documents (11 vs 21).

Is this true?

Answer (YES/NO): NO